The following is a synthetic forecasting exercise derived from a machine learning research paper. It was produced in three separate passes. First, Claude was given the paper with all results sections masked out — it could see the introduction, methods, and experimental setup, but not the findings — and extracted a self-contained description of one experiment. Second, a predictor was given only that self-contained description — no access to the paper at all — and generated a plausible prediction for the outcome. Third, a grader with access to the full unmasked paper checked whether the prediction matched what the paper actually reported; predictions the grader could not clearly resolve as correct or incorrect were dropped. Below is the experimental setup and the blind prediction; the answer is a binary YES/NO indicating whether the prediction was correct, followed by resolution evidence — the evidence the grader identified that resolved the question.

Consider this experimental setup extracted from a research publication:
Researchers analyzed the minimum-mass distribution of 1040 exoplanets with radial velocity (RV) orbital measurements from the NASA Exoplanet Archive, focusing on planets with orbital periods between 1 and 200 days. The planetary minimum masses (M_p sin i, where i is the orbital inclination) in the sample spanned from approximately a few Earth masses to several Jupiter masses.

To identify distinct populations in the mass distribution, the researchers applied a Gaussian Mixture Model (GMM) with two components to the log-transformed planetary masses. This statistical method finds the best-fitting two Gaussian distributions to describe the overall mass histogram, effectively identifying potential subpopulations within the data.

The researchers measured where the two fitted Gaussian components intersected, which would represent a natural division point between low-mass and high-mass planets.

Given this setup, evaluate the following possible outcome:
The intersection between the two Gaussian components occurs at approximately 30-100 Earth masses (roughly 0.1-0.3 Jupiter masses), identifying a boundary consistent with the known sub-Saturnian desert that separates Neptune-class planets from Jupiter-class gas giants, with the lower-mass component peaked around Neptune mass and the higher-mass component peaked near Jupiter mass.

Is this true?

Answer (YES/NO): YES